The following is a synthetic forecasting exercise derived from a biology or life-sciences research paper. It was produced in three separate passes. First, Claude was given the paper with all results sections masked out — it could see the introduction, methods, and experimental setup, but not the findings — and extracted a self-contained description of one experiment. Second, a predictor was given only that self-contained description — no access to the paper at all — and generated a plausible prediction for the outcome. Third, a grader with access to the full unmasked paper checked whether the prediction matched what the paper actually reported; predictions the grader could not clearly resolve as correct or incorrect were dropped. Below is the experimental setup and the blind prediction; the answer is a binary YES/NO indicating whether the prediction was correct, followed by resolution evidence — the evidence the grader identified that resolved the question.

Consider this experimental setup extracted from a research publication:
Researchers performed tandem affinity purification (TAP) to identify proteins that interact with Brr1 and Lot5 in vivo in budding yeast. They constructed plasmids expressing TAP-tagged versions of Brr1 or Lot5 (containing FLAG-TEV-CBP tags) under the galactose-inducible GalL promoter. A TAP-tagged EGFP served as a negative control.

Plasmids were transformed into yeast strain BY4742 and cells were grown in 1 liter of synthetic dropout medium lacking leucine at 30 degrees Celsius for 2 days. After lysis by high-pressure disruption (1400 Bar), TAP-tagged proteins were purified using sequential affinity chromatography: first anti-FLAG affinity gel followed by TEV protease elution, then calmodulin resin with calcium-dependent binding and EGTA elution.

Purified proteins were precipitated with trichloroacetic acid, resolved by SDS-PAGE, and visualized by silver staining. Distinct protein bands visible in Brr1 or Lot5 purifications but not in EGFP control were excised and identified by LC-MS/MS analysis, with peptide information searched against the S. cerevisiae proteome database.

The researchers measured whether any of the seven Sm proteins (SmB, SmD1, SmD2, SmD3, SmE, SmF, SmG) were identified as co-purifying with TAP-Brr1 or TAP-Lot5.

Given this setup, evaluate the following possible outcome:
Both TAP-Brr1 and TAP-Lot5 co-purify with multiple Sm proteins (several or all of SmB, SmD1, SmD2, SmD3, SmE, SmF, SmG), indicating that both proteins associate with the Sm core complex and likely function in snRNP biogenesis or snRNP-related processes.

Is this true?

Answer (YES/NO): YES